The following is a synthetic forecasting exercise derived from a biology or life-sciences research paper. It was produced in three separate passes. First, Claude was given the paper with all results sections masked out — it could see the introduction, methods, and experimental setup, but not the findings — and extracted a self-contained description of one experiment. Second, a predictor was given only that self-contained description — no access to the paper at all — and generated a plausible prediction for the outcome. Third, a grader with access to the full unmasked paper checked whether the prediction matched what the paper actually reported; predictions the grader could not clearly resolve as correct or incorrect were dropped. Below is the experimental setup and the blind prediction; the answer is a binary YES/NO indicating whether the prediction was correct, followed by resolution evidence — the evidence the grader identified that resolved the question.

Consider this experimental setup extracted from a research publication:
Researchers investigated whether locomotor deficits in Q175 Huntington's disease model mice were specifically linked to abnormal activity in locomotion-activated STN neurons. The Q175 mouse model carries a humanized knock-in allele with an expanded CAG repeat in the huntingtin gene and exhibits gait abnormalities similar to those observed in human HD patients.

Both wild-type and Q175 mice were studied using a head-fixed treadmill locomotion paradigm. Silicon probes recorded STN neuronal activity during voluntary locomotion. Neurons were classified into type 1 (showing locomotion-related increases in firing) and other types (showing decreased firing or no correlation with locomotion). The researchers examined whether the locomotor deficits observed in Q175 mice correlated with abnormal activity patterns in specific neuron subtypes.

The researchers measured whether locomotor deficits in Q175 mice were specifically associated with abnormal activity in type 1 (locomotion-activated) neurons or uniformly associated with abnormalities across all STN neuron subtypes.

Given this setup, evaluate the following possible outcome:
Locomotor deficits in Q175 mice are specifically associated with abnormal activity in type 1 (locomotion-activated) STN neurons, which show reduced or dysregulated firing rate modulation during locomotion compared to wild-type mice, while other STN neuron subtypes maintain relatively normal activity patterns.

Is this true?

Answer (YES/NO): YES